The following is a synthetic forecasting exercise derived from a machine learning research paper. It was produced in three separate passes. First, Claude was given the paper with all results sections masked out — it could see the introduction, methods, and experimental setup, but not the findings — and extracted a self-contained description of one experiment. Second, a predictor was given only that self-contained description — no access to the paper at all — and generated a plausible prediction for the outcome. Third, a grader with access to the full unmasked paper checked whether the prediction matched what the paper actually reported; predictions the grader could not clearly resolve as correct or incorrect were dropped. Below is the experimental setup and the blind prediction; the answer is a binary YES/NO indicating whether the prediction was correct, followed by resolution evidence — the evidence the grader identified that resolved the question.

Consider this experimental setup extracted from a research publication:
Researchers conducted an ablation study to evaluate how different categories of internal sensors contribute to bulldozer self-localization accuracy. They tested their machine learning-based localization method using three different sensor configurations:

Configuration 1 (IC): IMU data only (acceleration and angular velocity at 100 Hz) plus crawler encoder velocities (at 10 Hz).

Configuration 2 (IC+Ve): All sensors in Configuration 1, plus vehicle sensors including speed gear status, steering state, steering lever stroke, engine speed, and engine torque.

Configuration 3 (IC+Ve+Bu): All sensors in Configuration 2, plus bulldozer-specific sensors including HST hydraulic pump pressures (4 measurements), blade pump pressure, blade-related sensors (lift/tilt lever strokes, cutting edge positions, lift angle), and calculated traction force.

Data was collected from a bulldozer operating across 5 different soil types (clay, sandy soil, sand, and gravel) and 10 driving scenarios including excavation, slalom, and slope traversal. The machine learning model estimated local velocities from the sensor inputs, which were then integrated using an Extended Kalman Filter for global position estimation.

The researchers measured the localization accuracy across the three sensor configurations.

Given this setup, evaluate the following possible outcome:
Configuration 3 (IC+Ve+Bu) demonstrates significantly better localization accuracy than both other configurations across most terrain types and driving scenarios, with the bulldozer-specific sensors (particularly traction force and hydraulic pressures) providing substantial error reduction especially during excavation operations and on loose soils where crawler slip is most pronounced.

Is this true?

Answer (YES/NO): NO